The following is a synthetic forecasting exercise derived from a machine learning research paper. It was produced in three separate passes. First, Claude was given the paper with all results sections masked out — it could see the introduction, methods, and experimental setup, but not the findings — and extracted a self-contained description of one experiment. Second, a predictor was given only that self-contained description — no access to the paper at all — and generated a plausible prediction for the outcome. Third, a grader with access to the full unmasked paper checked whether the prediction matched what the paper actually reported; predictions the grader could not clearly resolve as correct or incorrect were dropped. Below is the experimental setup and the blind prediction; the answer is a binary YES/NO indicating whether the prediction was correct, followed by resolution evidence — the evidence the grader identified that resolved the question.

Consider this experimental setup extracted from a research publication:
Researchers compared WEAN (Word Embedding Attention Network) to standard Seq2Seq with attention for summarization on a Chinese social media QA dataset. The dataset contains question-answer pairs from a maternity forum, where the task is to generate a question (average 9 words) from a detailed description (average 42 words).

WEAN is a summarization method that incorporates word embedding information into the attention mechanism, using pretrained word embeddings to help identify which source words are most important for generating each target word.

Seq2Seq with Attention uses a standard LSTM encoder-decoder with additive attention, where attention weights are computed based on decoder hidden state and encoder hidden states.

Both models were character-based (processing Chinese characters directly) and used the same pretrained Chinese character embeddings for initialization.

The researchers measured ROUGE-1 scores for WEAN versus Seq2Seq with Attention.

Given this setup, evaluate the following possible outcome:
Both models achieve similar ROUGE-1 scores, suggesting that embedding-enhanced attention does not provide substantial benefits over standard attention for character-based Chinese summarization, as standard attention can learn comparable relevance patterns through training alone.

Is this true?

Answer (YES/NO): NO